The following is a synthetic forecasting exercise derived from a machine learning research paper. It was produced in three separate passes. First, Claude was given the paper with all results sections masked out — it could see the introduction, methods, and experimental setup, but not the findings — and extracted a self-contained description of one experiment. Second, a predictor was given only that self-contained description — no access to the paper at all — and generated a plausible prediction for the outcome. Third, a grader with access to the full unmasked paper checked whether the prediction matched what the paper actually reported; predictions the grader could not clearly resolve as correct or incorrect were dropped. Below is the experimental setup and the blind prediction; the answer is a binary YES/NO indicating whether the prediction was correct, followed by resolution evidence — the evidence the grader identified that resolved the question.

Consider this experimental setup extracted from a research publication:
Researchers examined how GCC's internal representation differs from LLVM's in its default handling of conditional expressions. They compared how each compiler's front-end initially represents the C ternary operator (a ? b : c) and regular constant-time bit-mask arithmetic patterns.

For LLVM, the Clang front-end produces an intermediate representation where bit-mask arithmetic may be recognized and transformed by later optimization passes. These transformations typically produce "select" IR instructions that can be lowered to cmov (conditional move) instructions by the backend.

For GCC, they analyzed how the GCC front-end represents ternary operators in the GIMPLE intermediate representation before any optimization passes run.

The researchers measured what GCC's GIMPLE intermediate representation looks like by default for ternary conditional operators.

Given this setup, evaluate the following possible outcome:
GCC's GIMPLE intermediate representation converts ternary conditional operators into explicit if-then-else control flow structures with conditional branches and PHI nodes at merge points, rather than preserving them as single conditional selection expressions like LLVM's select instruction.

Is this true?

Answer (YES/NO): YES